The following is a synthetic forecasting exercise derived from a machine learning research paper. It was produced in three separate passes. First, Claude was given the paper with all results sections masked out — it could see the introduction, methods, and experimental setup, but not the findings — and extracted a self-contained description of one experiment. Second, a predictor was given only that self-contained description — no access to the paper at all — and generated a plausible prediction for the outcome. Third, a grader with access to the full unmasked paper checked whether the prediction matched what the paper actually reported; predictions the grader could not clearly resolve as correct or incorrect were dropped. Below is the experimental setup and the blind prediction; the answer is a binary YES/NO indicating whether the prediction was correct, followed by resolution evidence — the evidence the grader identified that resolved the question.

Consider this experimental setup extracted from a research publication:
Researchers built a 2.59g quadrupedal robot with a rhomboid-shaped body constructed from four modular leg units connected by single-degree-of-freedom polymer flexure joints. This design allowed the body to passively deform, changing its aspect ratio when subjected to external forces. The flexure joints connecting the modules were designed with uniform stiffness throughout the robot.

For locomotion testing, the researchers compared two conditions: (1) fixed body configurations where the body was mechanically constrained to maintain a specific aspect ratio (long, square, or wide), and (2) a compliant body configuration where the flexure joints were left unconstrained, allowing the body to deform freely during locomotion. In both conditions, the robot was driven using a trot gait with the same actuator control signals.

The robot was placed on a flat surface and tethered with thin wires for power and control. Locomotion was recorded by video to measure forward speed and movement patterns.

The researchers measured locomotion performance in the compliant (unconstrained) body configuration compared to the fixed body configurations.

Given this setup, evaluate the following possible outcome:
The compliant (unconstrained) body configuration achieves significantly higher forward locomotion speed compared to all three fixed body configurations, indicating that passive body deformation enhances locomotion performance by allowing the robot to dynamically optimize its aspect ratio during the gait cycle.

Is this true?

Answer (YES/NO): NO